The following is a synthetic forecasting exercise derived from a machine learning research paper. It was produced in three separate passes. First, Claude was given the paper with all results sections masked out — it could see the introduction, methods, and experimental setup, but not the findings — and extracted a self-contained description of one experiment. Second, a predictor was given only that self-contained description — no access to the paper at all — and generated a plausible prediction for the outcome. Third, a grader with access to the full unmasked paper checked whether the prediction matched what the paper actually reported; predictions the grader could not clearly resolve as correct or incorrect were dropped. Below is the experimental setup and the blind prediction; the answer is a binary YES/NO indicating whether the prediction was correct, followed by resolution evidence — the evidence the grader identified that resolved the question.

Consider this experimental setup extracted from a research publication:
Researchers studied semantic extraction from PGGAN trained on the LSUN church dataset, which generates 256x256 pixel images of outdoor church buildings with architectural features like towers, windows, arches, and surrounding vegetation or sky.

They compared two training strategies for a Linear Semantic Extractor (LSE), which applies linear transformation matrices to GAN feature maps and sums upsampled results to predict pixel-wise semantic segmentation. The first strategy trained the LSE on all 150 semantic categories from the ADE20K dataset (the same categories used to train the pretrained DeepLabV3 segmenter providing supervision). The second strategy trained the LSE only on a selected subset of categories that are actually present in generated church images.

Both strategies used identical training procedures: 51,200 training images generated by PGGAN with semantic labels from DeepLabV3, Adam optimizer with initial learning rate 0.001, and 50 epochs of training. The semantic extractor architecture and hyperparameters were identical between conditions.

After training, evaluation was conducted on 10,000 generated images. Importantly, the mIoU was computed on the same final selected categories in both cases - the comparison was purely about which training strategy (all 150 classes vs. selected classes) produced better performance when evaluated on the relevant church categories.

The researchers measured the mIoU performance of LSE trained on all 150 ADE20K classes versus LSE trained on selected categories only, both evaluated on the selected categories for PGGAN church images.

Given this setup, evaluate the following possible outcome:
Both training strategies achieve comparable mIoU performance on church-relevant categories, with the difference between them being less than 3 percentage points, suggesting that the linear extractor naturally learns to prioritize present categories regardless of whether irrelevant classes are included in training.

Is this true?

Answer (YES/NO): YES